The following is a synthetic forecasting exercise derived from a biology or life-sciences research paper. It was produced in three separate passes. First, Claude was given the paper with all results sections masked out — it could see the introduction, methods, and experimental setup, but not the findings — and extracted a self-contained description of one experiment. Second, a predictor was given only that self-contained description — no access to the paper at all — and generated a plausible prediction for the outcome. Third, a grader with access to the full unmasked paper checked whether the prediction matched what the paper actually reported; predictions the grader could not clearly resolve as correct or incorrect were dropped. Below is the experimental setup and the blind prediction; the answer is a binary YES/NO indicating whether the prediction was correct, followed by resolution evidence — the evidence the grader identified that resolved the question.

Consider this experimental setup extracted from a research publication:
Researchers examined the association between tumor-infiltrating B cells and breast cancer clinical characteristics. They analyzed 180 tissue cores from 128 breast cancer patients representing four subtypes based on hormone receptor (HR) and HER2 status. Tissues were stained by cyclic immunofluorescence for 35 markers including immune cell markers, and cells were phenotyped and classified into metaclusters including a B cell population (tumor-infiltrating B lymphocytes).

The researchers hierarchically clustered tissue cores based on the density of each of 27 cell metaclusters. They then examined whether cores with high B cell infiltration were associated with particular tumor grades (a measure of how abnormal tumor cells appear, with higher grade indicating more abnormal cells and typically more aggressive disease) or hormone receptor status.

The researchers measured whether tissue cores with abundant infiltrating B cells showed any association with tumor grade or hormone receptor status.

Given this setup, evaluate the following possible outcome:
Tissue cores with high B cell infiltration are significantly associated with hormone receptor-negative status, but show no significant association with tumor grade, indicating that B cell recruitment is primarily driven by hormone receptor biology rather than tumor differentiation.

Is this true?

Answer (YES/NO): NO